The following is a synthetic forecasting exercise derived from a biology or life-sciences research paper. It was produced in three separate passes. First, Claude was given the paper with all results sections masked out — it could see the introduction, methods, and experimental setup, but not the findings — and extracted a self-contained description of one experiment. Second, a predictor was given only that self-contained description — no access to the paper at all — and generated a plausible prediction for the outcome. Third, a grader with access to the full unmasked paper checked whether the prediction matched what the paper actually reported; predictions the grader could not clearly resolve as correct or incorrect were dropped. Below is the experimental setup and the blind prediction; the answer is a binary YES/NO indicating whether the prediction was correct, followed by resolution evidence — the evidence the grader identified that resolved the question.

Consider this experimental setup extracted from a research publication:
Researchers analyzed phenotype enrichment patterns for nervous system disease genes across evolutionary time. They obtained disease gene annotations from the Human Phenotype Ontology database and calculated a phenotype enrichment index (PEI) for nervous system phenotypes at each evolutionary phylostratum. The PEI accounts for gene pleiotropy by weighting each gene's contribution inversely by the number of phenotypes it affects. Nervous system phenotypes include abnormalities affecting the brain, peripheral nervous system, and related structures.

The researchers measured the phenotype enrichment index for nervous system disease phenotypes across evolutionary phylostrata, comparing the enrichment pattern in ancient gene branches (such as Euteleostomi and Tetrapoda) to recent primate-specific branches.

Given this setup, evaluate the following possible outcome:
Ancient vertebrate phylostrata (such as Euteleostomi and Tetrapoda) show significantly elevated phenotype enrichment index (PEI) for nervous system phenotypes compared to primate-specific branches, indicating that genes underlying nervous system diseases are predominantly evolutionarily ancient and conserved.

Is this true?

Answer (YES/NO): YES